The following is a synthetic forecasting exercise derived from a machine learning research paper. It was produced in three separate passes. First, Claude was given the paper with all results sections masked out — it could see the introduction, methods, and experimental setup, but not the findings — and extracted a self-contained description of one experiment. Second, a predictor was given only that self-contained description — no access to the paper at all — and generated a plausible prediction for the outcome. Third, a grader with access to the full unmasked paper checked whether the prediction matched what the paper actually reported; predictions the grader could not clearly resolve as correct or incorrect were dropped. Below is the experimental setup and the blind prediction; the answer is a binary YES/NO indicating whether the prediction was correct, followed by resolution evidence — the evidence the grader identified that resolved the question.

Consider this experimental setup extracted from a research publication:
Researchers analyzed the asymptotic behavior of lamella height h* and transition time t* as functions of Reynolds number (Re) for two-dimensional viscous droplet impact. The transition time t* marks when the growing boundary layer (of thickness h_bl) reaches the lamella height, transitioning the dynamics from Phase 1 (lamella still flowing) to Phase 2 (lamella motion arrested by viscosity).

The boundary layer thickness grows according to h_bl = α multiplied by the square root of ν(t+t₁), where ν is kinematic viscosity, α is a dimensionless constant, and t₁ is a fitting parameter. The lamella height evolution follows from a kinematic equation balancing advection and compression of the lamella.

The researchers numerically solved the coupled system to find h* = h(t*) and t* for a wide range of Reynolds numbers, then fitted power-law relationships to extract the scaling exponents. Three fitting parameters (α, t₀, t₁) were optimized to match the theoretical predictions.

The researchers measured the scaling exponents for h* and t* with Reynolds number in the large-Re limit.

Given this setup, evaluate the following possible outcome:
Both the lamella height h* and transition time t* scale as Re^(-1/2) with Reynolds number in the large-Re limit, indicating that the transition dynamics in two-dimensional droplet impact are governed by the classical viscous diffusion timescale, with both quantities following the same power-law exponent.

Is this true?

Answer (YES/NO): NO